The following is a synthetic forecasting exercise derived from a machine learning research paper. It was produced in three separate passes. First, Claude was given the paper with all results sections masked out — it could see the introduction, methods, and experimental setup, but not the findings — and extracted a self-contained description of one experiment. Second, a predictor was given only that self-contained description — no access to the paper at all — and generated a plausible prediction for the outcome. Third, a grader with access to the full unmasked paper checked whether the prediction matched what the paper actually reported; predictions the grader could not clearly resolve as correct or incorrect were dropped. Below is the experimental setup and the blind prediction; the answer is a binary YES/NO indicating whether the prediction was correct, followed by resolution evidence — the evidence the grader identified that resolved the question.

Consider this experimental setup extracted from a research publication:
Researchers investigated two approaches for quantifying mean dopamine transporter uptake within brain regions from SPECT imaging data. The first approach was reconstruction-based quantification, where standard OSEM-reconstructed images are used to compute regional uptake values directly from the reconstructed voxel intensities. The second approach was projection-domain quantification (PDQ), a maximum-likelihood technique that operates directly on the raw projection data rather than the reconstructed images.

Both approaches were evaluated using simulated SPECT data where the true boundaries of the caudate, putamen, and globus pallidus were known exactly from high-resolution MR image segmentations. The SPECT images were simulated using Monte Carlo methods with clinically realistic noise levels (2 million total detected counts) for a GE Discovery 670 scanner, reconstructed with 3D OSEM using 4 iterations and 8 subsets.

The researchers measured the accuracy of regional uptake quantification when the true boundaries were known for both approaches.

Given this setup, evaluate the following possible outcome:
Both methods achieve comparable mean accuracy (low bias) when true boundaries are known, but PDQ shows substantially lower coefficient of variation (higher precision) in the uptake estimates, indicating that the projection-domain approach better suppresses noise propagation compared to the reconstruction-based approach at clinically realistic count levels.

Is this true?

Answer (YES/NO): NO